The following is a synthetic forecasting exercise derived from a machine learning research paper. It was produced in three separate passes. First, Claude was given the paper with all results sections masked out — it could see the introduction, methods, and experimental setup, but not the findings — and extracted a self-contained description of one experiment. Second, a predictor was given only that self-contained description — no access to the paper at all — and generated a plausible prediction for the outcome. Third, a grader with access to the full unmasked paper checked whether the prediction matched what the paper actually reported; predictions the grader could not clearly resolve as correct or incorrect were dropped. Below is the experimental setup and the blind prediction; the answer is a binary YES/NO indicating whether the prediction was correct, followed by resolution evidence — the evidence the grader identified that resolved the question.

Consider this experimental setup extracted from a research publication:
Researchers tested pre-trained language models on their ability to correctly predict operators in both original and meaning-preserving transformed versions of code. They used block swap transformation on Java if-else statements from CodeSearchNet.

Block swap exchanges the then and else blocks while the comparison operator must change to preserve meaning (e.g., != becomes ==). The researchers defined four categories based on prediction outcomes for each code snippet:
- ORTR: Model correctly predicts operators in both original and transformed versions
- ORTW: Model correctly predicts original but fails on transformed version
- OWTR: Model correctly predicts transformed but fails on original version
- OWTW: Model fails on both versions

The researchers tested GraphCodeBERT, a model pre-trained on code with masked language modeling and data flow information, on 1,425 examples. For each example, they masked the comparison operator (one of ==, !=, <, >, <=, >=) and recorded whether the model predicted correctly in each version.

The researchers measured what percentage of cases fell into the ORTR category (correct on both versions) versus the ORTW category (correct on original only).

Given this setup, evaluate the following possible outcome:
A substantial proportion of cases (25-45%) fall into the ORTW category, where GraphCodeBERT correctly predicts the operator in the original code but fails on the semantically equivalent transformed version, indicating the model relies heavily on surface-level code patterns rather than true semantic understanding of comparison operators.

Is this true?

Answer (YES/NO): NO